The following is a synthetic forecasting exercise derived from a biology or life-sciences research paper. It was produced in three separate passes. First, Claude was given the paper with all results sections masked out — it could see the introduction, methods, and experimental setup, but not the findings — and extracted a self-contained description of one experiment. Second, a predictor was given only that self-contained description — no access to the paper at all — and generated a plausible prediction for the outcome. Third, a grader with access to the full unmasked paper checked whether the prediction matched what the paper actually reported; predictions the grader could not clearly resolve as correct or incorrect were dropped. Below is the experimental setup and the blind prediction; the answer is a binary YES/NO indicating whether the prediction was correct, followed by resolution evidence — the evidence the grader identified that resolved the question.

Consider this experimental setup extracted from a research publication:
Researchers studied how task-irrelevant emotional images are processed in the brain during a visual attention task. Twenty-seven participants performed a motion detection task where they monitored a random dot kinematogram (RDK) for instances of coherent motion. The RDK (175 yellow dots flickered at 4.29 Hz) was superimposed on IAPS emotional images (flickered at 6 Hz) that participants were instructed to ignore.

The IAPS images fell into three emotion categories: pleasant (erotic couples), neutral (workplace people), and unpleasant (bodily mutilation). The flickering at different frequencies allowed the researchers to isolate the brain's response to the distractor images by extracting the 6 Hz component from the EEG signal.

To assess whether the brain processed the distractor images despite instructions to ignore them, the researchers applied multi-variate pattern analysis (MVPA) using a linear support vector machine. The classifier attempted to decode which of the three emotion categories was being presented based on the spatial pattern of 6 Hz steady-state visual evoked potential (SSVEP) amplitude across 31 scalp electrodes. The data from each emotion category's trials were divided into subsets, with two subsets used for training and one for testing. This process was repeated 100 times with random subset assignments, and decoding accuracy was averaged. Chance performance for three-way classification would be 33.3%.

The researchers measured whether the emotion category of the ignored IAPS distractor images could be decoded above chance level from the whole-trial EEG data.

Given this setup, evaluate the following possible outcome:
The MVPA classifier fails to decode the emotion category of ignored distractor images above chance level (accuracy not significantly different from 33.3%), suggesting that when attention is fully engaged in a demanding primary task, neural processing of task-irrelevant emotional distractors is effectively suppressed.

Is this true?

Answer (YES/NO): NO